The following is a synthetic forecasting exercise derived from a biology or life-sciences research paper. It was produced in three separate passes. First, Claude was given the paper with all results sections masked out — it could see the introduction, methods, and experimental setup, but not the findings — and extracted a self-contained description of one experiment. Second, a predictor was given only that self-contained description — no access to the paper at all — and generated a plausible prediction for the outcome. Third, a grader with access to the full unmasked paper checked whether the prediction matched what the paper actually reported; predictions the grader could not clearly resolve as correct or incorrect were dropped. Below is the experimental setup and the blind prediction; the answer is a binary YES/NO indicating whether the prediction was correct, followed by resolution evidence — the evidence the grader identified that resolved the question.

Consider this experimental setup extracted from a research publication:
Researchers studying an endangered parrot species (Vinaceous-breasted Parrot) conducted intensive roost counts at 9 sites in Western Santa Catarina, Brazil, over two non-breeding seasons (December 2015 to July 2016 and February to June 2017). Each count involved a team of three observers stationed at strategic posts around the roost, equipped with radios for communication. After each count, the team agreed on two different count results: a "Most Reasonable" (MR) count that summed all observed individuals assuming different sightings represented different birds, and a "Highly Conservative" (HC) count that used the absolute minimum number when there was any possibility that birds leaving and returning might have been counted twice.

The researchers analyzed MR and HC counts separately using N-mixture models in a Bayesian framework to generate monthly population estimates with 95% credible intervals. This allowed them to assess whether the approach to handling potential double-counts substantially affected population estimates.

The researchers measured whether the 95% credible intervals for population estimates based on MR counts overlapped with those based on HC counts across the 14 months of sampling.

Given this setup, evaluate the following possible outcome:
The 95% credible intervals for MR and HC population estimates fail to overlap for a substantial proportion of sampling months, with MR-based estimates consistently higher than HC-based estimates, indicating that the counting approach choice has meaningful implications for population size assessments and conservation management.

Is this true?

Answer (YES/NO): NO